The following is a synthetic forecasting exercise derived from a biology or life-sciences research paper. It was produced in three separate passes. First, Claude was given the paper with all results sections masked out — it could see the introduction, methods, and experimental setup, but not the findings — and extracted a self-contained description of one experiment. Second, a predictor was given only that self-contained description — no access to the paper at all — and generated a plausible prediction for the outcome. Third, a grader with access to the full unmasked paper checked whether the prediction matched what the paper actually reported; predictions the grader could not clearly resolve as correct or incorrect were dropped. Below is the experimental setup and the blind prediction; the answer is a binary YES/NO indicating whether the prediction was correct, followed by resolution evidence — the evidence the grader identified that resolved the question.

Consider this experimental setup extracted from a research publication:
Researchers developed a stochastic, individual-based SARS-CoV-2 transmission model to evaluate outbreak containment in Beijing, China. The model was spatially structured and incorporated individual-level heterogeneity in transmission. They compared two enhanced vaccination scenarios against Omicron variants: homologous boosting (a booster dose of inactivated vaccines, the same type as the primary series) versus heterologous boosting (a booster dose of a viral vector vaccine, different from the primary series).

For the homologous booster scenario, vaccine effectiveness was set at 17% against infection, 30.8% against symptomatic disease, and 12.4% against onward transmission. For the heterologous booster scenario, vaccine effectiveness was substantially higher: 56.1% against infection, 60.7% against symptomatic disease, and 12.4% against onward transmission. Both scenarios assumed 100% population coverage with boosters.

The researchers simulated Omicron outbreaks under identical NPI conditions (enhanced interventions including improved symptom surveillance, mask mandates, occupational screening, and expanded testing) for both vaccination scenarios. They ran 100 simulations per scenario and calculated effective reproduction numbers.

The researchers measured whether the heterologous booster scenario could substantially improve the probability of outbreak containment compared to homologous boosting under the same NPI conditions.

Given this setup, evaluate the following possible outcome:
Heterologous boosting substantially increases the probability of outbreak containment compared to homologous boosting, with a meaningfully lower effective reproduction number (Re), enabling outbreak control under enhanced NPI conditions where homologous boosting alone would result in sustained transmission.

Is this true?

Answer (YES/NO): YES